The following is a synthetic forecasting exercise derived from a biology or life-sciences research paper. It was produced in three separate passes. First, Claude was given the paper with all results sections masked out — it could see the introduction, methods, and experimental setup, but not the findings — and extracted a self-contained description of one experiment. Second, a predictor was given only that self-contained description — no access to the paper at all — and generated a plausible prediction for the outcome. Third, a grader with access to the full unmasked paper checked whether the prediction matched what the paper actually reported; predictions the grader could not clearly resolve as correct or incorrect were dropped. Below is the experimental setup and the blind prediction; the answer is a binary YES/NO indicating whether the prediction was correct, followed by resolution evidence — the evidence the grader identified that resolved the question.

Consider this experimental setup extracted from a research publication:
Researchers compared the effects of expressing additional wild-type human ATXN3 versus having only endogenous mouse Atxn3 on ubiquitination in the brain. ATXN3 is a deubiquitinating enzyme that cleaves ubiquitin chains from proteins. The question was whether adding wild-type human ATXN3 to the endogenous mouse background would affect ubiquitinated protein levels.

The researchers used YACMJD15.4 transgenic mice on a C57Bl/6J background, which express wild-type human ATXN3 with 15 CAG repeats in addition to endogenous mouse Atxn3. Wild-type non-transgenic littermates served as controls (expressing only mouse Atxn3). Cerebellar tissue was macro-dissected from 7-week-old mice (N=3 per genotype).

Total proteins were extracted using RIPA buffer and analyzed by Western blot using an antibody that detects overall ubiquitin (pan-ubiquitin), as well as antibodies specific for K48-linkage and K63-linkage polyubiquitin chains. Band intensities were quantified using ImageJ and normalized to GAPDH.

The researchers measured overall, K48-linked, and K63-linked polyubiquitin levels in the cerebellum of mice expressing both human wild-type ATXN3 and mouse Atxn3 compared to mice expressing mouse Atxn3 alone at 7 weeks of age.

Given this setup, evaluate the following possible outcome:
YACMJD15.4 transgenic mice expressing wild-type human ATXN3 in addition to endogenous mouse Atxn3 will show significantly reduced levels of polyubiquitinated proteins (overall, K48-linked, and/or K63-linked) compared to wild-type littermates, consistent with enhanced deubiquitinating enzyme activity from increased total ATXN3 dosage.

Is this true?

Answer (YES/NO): NO